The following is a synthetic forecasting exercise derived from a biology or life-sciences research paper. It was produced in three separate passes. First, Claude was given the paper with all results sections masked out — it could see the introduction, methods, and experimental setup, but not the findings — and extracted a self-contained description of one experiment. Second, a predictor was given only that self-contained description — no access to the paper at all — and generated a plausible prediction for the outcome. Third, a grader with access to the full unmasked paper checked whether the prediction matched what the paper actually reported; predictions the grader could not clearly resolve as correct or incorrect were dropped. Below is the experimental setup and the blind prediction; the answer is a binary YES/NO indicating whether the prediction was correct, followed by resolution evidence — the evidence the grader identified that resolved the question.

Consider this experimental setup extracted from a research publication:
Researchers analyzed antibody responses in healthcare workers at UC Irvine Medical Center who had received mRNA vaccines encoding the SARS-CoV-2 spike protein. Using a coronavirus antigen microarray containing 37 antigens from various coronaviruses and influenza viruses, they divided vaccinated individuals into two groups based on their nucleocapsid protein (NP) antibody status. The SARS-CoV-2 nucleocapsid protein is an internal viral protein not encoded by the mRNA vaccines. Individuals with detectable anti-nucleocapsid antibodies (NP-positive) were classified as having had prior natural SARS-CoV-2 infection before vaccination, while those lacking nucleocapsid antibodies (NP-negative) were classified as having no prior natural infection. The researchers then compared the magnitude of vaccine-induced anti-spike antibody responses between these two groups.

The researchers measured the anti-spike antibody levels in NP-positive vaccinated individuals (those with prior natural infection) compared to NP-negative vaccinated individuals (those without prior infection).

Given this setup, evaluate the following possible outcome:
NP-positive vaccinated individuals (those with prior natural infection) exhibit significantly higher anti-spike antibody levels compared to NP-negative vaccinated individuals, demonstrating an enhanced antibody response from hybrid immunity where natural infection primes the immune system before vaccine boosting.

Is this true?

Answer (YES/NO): YES